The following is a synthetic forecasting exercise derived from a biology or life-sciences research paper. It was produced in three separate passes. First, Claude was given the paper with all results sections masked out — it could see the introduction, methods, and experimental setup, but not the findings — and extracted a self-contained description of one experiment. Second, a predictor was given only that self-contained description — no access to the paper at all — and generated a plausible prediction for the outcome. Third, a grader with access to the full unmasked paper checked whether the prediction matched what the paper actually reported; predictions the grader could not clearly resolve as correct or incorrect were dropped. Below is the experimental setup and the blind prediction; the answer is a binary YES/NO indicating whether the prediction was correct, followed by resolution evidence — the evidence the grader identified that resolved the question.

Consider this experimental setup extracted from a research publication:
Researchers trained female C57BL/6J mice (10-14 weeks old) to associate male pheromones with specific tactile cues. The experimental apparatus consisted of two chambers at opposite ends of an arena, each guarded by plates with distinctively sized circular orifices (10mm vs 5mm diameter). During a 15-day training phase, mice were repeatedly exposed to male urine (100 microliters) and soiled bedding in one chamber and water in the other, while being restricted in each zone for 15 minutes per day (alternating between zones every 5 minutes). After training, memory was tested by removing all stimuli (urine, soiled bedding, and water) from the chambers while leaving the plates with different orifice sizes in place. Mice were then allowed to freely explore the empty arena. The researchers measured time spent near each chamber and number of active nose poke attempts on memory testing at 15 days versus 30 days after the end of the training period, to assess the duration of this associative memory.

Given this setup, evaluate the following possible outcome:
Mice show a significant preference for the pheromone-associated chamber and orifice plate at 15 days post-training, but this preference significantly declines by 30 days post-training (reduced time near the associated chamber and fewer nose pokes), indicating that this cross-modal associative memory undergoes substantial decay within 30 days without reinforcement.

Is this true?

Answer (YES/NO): YES